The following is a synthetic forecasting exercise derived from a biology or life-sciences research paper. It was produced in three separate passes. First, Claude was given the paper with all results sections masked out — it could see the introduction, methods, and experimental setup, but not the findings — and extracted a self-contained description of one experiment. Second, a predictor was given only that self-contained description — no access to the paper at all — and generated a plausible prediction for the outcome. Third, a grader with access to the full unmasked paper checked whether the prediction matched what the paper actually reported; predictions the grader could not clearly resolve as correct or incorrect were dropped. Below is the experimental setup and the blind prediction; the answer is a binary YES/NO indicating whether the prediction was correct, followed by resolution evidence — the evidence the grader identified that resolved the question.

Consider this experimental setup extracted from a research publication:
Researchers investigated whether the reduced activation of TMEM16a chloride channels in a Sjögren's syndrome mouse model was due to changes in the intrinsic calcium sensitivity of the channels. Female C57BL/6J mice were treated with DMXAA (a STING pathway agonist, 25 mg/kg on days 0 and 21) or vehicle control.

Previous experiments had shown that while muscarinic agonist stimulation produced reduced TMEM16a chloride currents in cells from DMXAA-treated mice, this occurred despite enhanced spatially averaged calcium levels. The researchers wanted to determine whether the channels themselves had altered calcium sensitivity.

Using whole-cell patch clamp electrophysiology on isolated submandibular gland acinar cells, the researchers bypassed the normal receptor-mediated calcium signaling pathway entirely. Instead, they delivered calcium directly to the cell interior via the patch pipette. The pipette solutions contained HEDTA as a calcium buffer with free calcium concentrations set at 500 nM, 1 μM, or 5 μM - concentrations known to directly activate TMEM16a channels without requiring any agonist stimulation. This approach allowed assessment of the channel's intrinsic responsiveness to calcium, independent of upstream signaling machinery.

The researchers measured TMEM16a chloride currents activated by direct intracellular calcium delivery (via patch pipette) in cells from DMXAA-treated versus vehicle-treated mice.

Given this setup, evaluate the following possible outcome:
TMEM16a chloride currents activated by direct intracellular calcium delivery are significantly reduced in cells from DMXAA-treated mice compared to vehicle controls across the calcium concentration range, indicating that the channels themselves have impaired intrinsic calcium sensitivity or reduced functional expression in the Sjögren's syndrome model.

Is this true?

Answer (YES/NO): NO